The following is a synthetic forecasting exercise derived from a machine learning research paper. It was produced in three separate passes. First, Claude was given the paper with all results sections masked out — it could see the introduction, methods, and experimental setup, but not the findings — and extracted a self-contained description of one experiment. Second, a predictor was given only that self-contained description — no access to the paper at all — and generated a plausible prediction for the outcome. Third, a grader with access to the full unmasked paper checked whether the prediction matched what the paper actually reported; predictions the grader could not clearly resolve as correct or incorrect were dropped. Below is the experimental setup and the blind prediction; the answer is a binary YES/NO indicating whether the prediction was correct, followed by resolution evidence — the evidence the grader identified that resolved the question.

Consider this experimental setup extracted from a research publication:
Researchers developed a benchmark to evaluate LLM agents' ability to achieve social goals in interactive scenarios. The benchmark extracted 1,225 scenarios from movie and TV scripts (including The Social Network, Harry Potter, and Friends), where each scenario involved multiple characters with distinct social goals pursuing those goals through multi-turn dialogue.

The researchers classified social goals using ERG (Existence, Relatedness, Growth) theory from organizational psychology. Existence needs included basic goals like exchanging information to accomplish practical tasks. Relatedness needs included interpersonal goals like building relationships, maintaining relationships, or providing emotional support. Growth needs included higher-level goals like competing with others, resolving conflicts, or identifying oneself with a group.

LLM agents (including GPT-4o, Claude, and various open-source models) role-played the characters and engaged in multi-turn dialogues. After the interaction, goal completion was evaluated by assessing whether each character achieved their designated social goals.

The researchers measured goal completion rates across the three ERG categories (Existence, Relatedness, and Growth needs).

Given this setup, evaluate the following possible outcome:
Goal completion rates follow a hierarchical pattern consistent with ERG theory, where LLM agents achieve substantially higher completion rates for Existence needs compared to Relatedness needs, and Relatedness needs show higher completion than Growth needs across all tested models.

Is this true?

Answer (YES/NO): NO